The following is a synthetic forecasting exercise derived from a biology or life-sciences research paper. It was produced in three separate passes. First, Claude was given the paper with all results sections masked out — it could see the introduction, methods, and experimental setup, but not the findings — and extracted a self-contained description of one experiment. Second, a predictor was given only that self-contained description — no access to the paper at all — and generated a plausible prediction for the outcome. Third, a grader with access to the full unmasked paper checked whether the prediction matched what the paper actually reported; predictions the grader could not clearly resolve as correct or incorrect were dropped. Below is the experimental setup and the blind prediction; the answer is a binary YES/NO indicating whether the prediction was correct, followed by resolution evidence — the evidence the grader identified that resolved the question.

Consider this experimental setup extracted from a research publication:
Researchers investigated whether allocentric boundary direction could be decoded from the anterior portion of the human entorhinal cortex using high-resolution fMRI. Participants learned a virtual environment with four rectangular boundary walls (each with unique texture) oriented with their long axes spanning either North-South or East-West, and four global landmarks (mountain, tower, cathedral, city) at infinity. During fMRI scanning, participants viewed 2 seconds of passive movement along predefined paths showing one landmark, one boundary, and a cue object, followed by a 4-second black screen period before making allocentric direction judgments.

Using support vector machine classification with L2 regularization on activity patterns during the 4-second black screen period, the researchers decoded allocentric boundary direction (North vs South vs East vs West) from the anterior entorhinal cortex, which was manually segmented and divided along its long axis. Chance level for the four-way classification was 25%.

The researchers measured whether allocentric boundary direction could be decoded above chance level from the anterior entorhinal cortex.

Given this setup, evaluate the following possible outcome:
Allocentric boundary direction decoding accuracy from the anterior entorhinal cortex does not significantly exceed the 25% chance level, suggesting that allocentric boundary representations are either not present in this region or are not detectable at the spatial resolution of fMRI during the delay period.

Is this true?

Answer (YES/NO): NO